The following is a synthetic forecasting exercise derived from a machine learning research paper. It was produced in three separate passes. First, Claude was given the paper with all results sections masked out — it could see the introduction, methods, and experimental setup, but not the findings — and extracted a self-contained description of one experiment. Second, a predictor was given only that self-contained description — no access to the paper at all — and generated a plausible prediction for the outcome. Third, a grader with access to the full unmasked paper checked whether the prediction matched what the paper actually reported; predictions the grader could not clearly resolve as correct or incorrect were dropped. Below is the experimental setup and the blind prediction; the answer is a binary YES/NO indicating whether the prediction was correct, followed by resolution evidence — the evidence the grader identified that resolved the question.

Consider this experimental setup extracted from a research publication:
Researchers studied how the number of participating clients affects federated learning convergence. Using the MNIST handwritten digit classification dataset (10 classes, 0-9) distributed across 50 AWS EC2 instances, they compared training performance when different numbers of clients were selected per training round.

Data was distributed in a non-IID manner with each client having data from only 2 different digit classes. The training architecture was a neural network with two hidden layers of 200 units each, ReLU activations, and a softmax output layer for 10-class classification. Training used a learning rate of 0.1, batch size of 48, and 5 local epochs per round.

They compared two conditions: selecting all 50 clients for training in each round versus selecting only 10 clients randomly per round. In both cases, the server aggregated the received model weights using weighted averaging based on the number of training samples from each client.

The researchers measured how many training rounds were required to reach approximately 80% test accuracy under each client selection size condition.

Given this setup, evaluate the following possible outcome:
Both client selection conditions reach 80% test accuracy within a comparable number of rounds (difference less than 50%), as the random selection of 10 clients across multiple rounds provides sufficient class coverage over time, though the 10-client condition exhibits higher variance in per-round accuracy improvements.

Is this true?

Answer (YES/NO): NO